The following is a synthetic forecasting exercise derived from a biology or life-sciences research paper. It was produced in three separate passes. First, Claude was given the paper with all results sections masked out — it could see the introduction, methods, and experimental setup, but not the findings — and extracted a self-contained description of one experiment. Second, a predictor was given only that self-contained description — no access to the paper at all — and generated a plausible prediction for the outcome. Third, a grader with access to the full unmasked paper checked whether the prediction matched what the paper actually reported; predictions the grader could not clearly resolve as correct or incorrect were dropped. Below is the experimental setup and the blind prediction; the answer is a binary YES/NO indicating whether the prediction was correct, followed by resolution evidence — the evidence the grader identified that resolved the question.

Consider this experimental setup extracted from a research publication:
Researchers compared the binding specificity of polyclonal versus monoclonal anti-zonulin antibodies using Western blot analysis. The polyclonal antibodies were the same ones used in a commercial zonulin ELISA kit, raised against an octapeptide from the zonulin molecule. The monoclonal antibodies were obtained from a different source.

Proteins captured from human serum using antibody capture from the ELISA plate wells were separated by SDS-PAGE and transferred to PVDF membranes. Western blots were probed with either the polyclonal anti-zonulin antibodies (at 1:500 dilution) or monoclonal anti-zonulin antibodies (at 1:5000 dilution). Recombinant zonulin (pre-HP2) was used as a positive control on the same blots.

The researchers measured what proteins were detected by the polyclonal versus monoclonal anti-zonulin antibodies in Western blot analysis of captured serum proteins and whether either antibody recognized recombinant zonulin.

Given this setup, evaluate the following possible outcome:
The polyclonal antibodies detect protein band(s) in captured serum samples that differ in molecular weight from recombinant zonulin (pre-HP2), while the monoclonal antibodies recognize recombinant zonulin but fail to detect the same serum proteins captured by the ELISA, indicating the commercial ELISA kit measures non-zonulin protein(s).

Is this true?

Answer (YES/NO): NO